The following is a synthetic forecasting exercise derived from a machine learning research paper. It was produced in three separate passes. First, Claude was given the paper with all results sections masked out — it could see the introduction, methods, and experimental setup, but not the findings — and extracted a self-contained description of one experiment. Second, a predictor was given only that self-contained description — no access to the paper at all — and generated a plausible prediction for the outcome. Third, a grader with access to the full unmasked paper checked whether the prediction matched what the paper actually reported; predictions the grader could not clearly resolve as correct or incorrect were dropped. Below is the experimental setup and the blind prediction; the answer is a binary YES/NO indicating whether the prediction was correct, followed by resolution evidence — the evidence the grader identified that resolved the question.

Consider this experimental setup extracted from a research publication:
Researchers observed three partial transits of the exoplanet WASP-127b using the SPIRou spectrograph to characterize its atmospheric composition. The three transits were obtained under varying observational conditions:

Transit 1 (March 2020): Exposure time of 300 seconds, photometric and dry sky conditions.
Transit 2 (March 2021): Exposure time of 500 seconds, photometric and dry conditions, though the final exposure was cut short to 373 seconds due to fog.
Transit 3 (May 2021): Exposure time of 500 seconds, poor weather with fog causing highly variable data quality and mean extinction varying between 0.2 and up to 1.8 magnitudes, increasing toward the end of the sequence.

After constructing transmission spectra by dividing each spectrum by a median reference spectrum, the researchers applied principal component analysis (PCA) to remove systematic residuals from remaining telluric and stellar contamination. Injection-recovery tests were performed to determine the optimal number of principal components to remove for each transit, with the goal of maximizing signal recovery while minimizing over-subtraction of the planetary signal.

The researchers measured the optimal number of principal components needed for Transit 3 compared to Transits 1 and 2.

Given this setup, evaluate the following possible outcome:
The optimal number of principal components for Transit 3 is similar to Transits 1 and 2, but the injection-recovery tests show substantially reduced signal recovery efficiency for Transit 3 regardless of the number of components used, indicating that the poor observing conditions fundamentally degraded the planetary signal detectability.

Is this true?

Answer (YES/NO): NO